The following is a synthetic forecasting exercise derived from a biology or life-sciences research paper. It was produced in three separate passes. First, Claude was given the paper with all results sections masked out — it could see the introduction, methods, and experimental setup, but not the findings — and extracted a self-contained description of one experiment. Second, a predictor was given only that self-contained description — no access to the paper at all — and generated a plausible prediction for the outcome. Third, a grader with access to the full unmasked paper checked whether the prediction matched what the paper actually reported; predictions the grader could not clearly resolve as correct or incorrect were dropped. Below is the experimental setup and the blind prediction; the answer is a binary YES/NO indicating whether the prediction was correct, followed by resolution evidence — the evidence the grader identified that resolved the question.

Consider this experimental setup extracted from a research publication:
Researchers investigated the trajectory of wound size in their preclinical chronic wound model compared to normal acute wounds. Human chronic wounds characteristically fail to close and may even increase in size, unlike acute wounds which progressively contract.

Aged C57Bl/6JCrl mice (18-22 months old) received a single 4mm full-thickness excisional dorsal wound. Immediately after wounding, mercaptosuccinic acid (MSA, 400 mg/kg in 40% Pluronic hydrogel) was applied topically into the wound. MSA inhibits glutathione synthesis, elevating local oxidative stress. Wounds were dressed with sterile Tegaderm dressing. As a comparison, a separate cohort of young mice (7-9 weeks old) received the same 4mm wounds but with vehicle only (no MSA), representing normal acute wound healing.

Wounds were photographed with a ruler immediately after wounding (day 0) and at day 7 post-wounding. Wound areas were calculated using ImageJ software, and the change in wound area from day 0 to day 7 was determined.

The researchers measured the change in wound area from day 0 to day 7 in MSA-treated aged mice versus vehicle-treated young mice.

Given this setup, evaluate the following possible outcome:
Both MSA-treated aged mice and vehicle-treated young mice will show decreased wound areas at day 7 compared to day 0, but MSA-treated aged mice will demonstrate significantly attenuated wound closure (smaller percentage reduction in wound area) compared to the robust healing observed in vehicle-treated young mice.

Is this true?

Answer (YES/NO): NO